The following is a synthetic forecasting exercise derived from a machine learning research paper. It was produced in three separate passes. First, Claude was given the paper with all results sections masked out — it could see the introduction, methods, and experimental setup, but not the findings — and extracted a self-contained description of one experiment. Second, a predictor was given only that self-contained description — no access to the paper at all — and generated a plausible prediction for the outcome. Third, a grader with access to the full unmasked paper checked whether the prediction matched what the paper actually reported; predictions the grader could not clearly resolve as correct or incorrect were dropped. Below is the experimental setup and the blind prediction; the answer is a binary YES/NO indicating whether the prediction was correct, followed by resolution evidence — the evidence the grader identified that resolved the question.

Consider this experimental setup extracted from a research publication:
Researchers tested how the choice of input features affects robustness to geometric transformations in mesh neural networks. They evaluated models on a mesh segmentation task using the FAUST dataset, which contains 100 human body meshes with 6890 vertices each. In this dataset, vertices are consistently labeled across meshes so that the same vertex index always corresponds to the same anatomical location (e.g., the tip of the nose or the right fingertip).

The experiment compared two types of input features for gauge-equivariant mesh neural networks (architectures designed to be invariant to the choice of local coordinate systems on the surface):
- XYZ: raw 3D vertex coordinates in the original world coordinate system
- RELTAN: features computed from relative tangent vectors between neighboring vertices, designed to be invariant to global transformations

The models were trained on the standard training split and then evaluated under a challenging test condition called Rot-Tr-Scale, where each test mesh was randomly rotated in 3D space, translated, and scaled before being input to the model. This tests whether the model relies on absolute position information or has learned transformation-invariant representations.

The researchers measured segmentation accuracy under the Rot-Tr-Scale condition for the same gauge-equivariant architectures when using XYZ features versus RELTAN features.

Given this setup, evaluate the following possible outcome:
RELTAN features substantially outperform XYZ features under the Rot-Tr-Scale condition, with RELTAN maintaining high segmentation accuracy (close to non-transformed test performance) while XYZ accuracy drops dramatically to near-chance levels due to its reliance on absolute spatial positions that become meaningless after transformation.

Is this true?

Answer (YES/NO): YES